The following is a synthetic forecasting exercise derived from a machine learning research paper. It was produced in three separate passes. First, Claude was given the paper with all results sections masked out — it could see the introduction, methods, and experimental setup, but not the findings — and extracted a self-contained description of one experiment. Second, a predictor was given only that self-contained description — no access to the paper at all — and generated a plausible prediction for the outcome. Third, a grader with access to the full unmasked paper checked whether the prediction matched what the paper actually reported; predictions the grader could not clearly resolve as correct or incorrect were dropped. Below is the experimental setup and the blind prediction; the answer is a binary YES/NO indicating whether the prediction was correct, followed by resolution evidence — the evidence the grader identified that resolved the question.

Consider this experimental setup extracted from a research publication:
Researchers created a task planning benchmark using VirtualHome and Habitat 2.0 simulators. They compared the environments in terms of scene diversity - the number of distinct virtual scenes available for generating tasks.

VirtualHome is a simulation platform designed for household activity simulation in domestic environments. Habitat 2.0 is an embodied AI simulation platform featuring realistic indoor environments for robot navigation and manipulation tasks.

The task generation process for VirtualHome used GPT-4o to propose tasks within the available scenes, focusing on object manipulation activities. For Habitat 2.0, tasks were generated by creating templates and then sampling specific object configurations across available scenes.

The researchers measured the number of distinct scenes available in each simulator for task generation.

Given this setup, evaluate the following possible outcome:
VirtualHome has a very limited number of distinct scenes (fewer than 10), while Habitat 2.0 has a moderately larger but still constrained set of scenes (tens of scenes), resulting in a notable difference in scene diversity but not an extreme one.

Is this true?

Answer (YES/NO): NO